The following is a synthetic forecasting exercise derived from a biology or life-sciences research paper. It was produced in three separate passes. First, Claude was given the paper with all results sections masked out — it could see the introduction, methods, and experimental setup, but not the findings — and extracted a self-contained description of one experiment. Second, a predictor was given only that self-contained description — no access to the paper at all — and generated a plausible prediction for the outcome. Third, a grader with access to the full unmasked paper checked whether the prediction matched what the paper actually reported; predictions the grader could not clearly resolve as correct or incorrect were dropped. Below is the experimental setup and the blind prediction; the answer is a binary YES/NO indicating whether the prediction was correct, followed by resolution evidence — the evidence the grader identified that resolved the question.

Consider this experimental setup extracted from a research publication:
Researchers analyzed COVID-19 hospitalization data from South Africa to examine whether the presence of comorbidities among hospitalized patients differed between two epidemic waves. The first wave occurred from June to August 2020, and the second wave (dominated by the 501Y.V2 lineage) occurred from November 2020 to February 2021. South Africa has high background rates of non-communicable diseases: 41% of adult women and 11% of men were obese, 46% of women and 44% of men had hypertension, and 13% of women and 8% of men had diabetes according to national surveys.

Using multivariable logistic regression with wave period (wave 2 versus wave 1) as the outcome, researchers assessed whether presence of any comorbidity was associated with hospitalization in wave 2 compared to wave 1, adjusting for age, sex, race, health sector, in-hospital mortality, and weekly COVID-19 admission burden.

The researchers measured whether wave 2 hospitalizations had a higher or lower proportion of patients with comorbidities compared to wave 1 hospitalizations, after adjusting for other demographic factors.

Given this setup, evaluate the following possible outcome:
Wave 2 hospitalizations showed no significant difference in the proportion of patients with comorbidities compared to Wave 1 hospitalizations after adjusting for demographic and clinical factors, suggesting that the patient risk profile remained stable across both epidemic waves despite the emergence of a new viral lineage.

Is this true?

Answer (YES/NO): NO